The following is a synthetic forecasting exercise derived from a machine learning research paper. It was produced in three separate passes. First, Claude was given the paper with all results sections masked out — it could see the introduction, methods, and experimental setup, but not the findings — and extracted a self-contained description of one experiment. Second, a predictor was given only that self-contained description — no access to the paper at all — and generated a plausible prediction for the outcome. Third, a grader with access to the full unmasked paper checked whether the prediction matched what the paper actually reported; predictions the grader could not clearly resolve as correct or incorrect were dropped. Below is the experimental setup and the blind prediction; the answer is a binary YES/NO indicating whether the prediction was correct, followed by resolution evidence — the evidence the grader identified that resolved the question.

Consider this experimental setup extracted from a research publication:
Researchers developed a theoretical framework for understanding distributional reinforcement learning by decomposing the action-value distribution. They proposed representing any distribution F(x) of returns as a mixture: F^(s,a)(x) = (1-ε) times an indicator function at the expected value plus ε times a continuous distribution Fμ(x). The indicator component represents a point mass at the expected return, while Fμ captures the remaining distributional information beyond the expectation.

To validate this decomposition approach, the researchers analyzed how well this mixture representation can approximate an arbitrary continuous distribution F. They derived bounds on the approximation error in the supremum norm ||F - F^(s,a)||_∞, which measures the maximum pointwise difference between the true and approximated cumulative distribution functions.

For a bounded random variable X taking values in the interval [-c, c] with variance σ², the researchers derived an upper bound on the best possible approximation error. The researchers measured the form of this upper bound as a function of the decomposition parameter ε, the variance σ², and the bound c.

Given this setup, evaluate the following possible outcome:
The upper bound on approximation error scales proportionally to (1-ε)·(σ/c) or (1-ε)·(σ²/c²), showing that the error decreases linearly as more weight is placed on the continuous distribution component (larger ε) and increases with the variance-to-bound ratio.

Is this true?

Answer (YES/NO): NO